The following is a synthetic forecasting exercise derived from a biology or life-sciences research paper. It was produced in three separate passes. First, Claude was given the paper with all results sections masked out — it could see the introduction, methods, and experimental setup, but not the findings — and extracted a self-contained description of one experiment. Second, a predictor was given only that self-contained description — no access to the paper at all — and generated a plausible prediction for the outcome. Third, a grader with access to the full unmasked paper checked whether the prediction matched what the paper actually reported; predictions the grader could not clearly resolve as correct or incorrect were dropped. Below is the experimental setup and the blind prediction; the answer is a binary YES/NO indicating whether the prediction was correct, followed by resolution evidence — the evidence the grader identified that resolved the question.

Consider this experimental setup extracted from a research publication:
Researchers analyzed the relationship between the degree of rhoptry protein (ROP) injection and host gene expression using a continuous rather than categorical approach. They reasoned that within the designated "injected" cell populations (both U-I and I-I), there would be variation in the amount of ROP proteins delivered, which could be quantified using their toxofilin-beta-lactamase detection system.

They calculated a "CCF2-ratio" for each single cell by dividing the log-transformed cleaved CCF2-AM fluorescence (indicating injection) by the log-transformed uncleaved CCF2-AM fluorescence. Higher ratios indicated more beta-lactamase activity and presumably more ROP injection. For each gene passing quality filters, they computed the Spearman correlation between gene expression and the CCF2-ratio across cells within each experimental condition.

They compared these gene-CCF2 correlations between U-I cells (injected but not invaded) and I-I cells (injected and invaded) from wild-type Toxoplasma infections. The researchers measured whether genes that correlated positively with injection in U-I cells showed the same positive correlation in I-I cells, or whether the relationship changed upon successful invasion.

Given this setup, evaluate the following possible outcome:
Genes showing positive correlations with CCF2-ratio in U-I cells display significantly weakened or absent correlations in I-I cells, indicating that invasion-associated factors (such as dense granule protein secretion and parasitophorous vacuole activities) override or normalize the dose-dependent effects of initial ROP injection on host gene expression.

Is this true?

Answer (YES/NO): YES